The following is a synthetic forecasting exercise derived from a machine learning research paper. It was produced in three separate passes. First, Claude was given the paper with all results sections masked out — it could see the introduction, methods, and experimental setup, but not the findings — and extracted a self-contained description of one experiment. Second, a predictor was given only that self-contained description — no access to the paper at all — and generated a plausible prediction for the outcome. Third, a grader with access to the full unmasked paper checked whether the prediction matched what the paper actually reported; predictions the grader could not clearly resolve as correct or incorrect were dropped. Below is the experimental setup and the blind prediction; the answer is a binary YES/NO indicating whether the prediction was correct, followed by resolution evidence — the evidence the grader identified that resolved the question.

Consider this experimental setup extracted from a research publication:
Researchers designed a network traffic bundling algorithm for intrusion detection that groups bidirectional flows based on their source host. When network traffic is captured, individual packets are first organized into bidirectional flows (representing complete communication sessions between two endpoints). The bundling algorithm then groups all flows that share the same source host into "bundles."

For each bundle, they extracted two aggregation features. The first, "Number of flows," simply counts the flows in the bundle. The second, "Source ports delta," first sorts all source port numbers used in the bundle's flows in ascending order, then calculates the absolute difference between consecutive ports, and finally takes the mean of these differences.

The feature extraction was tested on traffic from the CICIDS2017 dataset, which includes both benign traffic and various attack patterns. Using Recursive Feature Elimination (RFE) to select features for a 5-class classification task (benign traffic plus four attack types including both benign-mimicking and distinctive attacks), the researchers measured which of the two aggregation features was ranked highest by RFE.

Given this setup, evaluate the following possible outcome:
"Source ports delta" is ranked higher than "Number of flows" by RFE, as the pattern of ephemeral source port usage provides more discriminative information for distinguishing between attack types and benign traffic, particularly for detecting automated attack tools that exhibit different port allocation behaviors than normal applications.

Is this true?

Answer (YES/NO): NO